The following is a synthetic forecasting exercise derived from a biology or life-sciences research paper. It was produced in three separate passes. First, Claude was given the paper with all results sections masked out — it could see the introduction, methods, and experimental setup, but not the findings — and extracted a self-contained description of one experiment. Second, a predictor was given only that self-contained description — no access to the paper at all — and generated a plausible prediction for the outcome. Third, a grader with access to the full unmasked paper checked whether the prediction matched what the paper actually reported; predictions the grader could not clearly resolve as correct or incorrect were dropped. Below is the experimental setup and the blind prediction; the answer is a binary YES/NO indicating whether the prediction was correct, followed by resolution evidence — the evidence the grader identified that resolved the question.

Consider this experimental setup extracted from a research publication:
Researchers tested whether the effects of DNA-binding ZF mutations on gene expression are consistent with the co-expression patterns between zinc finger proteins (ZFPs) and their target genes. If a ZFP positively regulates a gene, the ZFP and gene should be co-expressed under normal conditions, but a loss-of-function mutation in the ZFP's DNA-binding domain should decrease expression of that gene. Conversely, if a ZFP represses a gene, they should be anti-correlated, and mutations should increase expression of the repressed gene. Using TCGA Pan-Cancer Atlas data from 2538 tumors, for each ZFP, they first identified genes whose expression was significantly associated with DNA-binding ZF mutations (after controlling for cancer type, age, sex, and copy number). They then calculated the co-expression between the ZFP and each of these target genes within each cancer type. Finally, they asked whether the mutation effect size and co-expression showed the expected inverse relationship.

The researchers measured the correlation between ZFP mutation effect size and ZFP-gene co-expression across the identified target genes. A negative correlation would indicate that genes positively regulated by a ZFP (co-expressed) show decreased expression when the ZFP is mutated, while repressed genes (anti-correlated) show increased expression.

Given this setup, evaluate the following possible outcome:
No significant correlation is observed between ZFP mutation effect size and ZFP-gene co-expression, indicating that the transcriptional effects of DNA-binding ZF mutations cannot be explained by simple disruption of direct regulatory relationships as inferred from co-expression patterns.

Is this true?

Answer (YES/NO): NO